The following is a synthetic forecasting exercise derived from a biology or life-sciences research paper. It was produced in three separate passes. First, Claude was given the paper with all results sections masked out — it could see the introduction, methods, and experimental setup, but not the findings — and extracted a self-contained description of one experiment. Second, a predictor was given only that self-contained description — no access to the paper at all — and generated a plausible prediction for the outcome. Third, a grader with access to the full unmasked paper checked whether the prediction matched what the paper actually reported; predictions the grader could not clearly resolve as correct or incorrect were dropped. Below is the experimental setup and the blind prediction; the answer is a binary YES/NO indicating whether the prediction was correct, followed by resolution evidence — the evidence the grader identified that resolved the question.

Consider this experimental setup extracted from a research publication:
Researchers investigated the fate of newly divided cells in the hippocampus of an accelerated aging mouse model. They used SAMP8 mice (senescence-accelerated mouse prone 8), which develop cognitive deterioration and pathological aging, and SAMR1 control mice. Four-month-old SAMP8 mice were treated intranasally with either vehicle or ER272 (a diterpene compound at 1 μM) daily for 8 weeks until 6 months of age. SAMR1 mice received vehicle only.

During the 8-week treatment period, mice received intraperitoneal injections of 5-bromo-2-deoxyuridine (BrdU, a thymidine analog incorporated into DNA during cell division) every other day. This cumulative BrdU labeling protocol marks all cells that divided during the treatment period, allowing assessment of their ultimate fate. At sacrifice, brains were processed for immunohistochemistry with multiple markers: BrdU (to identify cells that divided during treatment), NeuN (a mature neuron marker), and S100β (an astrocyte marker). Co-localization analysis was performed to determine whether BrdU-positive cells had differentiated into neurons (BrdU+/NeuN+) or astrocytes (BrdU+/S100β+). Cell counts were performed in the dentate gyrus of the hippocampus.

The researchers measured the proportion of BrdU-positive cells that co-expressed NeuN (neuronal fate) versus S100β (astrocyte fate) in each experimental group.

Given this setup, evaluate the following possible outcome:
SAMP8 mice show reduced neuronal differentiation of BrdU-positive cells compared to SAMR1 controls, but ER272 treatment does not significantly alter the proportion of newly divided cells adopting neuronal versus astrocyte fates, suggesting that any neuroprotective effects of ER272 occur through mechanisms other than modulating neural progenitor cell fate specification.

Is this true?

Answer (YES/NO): NO